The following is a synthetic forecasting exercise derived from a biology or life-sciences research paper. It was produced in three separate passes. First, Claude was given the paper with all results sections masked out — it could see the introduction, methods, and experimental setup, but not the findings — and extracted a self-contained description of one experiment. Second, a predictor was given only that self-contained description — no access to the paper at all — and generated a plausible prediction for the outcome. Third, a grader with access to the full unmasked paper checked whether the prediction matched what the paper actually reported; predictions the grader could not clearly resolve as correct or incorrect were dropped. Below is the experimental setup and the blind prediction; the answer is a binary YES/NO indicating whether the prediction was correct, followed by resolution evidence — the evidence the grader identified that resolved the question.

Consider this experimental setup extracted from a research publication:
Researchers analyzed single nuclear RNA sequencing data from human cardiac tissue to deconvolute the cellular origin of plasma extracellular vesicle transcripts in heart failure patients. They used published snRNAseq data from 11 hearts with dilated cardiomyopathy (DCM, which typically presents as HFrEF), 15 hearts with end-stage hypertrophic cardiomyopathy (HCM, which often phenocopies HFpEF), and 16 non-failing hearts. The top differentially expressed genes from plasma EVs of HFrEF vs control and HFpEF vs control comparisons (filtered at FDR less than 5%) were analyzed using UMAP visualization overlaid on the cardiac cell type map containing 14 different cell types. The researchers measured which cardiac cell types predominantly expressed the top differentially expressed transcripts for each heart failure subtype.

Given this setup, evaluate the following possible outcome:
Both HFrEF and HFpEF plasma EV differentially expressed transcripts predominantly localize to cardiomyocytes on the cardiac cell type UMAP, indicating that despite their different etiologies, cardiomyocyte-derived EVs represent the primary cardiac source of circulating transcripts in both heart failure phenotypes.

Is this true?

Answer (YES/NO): NO